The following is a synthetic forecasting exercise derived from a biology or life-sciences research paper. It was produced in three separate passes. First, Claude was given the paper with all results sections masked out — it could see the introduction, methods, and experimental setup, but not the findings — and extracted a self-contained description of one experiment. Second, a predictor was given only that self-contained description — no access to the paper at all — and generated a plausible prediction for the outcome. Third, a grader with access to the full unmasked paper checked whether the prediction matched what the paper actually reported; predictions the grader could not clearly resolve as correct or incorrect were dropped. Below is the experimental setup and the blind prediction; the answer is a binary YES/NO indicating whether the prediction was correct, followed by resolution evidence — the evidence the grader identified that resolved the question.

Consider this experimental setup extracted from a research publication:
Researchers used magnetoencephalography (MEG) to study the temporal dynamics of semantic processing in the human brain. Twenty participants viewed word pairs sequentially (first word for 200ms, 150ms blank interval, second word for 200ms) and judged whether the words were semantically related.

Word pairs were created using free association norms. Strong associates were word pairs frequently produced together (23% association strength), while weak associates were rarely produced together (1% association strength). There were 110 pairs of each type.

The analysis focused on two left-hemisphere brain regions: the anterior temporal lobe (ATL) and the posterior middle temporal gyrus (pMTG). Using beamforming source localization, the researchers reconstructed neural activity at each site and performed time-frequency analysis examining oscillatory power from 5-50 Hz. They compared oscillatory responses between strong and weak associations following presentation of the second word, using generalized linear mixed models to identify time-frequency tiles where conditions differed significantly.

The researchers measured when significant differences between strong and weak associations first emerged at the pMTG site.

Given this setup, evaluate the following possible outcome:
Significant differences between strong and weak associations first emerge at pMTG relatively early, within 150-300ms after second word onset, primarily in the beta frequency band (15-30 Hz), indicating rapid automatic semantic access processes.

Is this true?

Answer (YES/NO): NO